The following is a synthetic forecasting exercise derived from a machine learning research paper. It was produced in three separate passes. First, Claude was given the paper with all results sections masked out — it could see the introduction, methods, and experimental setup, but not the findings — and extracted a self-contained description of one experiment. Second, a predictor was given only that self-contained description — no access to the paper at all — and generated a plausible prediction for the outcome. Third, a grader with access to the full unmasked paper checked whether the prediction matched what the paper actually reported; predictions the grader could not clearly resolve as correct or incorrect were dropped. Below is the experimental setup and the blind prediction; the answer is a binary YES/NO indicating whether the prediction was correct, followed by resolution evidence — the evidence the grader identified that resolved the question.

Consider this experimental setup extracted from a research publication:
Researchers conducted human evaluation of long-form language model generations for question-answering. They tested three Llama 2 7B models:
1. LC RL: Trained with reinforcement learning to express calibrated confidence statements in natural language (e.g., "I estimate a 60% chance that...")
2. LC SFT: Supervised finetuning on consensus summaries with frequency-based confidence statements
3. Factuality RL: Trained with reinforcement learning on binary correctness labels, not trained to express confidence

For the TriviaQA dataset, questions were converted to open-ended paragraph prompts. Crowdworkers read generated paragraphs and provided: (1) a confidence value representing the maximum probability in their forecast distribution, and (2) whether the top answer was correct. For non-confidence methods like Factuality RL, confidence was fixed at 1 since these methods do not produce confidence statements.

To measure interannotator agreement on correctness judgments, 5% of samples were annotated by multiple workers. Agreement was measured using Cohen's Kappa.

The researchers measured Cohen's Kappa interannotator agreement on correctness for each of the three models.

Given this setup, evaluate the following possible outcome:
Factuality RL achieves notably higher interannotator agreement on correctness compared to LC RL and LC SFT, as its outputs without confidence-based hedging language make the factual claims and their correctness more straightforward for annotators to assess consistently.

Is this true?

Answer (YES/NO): NO